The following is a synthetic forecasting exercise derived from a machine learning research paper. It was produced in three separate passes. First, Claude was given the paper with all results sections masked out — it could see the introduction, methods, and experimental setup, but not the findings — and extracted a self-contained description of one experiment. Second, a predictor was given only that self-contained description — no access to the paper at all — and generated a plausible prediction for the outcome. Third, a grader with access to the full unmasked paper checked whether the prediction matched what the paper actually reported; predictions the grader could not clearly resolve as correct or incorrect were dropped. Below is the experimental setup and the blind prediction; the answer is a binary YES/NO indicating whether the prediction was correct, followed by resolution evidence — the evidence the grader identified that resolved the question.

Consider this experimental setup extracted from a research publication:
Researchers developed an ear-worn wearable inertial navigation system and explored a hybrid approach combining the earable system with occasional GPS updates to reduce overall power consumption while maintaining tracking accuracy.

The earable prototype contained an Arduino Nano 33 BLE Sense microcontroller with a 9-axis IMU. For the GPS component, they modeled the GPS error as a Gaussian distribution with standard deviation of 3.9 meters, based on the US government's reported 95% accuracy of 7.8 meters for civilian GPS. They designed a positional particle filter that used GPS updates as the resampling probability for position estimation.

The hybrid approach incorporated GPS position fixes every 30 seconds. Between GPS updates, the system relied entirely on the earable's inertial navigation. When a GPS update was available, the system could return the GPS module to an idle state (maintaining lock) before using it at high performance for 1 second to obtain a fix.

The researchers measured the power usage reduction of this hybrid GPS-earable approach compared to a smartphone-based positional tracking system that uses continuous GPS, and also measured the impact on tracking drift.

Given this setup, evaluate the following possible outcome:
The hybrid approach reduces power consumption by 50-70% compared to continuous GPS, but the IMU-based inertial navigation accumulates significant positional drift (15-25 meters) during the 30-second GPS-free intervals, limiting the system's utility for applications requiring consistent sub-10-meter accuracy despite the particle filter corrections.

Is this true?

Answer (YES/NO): YES